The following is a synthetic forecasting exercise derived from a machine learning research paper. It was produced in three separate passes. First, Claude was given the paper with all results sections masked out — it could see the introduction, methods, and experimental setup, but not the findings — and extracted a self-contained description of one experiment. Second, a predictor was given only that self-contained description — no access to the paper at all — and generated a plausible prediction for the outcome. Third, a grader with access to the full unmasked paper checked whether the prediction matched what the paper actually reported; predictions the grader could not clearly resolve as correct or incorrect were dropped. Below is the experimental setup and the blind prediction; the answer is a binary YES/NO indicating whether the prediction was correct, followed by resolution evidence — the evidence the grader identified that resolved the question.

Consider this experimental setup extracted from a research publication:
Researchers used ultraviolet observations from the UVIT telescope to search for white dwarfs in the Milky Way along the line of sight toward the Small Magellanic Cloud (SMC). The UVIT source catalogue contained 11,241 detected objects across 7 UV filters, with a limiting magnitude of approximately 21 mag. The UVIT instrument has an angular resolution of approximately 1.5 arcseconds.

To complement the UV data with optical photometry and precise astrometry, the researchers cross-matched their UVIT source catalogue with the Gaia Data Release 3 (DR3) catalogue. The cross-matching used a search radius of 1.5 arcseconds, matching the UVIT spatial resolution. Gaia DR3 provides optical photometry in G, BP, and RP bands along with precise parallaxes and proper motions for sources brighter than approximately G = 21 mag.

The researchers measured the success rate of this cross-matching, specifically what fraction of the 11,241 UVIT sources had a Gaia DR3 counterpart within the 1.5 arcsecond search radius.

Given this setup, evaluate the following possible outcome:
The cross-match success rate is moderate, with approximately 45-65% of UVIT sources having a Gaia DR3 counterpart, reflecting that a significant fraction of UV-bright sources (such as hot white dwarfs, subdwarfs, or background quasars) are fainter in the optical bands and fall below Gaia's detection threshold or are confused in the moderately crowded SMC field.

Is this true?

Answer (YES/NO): NO